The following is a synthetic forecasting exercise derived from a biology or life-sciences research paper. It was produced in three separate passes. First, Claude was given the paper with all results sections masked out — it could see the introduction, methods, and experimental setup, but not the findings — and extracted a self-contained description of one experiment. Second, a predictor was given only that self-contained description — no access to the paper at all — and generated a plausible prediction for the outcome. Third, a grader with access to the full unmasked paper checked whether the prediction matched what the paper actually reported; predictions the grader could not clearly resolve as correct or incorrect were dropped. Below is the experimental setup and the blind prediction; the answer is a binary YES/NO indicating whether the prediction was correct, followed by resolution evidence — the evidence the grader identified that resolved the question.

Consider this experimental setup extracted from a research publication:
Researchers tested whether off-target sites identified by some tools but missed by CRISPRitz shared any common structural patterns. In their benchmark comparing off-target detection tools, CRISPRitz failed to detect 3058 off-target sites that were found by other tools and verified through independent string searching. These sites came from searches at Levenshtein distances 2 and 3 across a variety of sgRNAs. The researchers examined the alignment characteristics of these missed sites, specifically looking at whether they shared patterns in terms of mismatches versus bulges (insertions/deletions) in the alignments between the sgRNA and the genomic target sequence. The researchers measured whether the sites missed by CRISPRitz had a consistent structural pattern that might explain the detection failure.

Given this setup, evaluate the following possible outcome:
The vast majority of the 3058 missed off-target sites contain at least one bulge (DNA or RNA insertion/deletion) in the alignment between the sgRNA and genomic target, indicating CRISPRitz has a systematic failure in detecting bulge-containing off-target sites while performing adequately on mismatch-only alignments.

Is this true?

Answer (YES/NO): YES